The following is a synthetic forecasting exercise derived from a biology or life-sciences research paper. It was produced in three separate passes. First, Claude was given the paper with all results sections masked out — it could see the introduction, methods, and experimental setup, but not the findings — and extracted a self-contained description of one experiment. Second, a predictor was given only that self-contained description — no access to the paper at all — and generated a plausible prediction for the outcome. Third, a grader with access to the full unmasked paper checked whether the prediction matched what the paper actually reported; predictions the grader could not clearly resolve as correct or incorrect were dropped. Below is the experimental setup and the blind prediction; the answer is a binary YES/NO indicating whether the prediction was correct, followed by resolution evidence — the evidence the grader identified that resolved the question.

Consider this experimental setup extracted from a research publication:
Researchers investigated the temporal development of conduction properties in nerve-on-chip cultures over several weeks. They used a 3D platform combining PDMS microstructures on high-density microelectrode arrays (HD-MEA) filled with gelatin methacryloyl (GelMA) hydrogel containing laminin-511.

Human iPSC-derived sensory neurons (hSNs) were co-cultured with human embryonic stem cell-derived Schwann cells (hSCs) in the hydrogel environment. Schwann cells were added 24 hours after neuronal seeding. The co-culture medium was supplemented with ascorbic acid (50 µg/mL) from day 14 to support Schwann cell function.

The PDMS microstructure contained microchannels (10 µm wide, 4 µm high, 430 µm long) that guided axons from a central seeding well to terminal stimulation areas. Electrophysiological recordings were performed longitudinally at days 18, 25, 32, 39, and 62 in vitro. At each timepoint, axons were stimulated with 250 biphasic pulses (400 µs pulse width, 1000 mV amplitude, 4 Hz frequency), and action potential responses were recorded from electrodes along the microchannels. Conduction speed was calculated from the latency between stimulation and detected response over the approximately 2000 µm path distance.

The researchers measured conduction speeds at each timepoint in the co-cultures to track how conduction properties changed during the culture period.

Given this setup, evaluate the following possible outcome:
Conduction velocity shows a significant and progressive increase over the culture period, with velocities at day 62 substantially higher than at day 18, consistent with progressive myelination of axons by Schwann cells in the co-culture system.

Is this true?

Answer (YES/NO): YES